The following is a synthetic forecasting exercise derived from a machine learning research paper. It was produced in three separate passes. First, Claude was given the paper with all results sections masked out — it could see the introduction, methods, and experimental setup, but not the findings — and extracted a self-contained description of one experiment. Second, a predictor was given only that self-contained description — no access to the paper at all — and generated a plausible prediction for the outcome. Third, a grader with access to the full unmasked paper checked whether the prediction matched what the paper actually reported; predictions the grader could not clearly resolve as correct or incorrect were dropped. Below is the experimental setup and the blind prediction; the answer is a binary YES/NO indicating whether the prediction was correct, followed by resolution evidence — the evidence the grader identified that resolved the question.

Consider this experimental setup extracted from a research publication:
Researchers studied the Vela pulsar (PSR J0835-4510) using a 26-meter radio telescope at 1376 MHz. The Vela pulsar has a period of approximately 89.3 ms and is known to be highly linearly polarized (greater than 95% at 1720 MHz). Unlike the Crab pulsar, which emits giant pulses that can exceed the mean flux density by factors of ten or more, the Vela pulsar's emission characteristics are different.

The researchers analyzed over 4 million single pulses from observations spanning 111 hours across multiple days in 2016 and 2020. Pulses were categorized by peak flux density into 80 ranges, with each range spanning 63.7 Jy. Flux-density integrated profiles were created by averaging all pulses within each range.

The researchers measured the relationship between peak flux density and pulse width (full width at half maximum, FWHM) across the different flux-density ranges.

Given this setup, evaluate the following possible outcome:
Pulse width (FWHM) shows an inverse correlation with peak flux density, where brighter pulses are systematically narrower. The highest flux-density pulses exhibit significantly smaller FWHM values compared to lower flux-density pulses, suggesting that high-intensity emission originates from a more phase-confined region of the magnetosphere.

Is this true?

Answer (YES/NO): YES